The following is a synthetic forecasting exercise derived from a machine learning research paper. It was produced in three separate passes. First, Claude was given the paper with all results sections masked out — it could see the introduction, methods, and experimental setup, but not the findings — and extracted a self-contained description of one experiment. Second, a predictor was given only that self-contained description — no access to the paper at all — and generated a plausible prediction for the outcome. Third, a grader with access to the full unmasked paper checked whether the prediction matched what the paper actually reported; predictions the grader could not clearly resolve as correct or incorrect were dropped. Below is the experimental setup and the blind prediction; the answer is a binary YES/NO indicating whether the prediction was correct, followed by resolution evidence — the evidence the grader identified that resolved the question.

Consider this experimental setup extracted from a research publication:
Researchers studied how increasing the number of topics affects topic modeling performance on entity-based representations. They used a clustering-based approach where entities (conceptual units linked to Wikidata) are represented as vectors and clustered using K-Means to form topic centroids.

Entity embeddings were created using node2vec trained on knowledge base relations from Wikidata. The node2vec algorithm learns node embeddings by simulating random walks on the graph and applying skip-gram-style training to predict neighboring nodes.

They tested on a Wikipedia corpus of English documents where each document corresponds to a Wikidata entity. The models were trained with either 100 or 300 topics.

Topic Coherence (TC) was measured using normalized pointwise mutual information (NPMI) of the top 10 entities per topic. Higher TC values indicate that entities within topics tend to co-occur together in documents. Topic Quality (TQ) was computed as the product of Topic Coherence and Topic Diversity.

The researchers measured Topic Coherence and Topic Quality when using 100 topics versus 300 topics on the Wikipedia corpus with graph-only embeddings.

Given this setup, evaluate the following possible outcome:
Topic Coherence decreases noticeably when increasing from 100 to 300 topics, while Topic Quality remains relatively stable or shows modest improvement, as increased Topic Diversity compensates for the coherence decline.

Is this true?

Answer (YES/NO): NO